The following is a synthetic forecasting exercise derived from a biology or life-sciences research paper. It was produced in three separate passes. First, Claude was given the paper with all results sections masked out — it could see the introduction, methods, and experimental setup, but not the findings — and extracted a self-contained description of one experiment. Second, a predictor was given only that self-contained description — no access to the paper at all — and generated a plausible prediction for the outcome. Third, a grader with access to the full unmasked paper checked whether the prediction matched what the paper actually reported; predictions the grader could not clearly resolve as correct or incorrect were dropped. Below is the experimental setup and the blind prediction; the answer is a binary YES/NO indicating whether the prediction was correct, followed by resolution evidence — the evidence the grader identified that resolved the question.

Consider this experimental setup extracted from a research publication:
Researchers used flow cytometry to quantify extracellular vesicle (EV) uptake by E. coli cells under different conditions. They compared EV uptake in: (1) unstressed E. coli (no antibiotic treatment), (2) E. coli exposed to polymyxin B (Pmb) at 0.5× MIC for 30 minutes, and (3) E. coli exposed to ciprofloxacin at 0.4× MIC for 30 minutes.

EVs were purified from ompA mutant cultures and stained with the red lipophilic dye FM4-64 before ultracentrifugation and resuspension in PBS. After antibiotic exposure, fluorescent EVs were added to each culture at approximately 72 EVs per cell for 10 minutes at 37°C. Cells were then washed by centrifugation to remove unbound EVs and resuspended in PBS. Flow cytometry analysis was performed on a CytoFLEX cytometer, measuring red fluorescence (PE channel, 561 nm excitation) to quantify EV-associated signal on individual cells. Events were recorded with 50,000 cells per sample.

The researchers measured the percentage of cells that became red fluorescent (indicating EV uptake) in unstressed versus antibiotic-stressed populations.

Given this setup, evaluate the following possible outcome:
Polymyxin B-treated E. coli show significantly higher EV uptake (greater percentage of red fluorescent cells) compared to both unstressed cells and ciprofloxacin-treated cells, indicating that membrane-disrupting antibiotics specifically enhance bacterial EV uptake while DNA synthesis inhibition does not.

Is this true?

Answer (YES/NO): YES